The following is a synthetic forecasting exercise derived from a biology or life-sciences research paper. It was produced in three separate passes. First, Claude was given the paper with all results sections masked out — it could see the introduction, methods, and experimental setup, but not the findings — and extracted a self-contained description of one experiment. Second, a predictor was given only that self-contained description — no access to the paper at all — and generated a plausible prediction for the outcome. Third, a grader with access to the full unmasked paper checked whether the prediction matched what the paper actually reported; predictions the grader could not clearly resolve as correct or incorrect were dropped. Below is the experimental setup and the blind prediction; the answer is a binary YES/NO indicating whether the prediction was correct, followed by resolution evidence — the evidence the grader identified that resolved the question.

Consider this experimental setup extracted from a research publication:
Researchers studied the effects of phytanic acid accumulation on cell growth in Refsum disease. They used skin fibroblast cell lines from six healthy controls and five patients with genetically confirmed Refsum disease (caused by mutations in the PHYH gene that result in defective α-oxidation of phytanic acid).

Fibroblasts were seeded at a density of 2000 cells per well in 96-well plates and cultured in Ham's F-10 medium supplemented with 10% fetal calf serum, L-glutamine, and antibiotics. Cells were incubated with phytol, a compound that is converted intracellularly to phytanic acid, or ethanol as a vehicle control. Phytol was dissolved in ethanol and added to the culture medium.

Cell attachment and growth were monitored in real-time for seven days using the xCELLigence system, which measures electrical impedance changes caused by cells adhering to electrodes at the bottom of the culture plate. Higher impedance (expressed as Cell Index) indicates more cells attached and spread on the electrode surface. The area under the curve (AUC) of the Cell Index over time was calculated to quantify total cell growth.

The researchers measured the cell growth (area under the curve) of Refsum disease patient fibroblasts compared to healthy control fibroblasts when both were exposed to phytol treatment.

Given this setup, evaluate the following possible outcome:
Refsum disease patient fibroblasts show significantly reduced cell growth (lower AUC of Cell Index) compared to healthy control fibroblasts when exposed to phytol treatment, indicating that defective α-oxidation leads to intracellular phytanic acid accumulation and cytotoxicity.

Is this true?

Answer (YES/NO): NO